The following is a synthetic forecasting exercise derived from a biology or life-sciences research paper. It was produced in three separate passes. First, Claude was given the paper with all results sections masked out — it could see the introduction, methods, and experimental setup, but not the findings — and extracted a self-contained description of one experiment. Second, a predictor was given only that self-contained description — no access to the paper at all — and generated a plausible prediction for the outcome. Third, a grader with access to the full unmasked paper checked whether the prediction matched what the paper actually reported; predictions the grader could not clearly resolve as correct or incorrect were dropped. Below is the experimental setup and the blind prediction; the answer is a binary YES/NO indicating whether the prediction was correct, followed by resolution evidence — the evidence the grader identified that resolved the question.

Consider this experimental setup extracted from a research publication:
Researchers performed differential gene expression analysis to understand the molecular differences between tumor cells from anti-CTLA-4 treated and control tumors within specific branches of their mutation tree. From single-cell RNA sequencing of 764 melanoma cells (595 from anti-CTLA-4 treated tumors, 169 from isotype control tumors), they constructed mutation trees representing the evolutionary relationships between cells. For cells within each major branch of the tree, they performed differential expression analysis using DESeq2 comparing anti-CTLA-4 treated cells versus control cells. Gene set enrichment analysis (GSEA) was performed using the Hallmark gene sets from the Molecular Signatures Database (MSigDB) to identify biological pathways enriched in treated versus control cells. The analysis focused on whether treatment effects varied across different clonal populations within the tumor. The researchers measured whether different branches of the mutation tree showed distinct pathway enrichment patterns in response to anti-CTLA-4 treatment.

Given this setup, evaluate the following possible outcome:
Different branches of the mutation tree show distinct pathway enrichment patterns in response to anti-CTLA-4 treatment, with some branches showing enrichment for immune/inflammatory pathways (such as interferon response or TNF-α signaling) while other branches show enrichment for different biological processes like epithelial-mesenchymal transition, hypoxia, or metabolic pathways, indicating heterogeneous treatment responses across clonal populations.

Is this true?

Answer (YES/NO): YES